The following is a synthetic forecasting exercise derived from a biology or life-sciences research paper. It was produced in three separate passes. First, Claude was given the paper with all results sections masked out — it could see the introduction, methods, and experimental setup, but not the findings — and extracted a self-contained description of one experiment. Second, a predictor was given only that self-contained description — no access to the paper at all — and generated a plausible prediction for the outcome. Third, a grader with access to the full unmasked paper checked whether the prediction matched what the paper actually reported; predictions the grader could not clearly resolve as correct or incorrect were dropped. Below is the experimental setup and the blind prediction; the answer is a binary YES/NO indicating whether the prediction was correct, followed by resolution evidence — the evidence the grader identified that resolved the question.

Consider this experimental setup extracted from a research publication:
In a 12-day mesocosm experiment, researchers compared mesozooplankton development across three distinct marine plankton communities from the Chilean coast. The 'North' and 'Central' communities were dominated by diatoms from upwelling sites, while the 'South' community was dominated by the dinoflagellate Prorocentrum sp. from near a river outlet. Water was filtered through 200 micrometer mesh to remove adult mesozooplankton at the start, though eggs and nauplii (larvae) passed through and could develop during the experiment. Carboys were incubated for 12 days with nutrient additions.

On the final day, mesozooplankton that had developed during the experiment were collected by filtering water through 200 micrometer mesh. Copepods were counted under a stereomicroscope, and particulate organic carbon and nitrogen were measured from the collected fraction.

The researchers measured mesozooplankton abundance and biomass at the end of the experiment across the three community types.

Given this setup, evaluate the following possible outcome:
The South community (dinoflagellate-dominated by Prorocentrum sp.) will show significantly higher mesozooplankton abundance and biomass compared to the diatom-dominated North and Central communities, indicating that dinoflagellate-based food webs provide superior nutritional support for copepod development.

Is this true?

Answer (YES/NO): YES